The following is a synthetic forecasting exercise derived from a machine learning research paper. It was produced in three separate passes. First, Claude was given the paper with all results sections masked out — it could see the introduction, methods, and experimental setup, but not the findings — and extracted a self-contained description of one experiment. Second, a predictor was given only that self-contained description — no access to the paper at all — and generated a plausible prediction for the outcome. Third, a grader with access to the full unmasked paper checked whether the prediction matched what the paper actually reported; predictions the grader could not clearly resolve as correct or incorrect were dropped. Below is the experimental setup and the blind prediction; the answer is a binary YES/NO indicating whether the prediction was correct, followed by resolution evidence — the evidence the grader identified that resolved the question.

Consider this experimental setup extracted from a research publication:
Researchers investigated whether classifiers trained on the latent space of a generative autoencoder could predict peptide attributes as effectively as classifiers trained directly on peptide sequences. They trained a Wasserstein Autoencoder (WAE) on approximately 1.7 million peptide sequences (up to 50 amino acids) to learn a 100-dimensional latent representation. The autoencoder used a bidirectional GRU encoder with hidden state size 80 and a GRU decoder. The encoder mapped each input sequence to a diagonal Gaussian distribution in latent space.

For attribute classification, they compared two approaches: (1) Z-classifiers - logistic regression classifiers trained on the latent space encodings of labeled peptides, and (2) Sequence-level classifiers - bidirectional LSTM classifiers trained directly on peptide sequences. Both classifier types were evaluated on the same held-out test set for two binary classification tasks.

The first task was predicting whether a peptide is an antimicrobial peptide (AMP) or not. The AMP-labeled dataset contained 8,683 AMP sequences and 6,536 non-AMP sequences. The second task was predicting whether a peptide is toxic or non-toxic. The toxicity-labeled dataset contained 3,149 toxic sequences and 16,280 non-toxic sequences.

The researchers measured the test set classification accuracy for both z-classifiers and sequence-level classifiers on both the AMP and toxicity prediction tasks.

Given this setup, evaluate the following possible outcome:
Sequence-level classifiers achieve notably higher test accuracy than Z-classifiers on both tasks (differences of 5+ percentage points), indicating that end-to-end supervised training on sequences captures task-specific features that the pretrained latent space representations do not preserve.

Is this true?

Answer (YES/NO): NO